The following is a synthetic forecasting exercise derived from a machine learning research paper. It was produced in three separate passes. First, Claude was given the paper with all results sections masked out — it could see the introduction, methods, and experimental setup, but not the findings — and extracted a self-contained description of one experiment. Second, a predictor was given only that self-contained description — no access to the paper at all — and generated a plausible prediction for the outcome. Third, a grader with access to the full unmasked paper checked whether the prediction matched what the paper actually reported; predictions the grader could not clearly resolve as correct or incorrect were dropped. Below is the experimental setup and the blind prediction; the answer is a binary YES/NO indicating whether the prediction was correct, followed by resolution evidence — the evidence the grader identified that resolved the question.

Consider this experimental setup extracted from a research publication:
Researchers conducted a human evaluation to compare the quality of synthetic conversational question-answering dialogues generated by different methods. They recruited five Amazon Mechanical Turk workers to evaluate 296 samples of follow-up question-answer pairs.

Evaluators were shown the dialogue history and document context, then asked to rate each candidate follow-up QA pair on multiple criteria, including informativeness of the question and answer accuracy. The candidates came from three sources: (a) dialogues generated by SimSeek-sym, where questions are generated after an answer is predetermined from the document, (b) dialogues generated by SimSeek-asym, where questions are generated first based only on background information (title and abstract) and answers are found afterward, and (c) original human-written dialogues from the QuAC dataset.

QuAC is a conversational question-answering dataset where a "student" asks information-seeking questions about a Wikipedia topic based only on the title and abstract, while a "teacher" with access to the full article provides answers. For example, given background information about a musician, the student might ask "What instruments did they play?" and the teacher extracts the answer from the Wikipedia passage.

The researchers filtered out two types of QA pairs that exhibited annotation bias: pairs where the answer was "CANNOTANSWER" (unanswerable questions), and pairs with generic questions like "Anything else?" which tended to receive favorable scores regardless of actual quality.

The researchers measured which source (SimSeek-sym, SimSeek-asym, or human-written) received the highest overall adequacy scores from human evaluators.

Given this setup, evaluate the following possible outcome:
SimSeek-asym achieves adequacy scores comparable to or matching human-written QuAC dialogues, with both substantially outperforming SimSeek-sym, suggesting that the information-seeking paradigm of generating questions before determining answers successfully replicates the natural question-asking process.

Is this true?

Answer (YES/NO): NO